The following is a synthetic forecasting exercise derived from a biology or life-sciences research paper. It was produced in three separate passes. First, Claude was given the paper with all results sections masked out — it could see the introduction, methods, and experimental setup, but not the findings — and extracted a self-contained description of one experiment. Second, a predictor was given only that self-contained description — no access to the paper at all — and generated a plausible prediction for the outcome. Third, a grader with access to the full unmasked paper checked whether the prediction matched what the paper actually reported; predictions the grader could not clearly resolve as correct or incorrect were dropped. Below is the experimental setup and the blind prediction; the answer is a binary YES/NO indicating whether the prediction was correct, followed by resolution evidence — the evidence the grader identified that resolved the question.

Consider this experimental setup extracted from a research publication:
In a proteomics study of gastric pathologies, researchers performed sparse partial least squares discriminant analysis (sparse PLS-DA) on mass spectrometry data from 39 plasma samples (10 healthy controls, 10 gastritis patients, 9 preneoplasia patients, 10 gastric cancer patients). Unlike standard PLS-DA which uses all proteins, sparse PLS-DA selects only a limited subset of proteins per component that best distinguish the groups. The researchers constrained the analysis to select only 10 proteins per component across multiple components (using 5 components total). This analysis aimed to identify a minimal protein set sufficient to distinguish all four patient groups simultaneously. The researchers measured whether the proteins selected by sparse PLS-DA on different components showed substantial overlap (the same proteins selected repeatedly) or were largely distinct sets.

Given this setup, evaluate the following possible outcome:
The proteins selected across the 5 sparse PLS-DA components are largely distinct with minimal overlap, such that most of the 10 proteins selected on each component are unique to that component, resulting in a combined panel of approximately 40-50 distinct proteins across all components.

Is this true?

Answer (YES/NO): NO